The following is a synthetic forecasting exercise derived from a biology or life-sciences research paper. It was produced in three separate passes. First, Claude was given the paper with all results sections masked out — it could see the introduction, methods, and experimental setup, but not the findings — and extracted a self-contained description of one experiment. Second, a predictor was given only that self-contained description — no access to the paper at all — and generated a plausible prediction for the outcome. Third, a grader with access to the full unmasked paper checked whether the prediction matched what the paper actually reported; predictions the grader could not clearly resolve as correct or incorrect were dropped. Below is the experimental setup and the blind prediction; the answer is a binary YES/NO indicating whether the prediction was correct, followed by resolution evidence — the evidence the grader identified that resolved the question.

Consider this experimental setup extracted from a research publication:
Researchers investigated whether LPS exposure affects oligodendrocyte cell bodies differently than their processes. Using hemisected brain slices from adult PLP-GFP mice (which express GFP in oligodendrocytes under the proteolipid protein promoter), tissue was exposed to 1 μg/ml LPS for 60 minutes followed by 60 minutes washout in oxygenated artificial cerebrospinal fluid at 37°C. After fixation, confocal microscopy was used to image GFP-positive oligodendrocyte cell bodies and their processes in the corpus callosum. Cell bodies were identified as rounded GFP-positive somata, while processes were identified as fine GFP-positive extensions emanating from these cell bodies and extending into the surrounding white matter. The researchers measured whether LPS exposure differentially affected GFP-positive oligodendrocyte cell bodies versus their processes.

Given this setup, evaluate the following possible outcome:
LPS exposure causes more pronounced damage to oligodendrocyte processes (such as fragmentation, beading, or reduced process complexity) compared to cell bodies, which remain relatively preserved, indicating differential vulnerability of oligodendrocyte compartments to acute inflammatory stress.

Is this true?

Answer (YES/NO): YES